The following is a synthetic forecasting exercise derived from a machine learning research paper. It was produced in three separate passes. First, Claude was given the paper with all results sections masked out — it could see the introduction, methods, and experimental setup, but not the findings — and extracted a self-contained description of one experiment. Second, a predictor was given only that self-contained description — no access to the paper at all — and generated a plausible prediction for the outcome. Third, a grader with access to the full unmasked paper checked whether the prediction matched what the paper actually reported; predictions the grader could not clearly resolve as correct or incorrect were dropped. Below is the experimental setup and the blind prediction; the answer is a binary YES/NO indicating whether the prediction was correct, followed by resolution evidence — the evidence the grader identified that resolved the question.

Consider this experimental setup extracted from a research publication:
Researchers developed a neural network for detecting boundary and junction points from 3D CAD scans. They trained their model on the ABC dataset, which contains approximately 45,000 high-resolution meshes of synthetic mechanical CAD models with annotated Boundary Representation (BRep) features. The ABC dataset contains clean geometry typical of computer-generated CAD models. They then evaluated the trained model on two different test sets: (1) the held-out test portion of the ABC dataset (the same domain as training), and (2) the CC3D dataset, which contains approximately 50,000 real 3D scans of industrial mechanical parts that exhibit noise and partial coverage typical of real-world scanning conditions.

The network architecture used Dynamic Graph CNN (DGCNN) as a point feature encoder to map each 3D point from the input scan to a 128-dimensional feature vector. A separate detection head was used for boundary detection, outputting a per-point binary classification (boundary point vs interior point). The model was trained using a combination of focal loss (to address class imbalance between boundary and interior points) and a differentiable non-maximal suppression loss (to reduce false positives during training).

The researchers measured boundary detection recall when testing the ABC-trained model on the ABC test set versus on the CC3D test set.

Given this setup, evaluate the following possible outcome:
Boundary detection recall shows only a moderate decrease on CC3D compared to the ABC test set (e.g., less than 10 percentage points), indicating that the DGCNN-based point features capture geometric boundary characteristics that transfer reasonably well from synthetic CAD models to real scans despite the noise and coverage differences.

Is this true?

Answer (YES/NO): NO